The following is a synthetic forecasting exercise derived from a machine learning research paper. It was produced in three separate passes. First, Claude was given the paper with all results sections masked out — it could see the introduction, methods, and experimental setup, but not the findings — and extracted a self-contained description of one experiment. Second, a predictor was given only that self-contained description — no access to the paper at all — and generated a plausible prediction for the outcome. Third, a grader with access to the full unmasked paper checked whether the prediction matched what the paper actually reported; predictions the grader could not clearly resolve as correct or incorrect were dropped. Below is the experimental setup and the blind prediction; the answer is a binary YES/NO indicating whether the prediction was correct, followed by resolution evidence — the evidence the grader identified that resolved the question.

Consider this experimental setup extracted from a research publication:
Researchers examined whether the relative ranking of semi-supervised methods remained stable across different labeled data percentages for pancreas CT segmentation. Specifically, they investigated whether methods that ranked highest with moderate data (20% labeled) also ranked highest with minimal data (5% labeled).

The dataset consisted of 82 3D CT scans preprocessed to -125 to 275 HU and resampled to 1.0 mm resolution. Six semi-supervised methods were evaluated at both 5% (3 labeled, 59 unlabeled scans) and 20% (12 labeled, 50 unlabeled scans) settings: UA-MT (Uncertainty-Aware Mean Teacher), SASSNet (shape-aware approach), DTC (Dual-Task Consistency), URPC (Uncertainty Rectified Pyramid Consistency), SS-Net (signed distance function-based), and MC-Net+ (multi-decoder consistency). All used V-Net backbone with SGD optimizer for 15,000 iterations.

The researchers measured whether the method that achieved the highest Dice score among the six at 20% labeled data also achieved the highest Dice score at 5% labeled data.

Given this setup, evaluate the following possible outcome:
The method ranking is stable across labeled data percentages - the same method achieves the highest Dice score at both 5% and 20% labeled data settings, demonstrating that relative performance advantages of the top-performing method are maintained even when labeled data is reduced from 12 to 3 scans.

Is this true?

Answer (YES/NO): NO